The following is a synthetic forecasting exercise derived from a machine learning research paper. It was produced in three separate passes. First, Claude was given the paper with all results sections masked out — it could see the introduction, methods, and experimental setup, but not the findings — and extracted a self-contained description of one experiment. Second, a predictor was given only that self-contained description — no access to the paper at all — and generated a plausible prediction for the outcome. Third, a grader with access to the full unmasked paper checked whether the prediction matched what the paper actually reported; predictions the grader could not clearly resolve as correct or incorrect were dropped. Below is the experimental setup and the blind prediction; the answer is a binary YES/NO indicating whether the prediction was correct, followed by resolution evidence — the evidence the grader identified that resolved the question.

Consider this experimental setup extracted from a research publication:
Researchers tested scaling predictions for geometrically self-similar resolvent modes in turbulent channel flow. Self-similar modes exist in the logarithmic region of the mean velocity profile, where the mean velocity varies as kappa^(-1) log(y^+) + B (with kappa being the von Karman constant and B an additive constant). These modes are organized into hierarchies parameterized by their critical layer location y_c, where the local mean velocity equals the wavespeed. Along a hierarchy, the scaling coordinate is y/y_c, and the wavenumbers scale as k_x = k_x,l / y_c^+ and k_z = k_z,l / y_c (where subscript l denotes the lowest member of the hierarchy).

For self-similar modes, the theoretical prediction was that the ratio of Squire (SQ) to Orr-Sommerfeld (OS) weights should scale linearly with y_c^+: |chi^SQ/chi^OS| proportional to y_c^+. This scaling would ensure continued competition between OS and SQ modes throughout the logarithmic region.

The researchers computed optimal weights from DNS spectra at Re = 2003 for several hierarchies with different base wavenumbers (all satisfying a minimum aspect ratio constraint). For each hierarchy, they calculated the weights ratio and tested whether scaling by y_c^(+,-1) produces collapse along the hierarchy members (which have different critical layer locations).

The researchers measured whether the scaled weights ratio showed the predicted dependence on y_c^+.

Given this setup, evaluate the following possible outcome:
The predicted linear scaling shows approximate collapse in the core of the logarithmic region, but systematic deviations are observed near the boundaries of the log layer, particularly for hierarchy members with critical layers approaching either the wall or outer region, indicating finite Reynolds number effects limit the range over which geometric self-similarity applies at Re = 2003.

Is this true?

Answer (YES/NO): NO